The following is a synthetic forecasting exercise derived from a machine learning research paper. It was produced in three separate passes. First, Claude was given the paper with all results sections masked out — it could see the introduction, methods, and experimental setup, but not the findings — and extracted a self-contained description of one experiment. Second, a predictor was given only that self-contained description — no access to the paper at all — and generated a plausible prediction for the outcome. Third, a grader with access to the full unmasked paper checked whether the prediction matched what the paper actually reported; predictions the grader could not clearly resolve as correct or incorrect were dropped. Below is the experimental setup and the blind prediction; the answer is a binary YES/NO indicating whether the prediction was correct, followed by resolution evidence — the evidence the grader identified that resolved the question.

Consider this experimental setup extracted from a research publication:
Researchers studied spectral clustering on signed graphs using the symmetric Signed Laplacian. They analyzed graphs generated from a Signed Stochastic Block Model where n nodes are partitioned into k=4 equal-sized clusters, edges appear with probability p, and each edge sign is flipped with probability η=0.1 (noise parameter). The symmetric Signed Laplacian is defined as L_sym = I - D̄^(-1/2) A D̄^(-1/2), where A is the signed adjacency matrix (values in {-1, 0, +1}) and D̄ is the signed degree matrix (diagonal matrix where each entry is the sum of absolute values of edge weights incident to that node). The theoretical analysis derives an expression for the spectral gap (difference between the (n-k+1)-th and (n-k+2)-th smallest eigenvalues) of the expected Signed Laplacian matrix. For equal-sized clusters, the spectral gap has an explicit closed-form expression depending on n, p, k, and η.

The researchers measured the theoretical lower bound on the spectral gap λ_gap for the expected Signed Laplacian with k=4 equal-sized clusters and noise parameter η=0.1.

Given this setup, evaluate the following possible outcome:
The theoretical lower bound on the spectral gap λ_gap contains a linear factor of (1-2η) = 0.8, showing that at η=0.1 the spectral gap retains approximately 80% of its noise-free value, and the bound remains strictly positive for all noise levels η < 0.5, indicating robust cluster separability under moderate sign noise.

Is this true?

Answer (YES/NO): YES